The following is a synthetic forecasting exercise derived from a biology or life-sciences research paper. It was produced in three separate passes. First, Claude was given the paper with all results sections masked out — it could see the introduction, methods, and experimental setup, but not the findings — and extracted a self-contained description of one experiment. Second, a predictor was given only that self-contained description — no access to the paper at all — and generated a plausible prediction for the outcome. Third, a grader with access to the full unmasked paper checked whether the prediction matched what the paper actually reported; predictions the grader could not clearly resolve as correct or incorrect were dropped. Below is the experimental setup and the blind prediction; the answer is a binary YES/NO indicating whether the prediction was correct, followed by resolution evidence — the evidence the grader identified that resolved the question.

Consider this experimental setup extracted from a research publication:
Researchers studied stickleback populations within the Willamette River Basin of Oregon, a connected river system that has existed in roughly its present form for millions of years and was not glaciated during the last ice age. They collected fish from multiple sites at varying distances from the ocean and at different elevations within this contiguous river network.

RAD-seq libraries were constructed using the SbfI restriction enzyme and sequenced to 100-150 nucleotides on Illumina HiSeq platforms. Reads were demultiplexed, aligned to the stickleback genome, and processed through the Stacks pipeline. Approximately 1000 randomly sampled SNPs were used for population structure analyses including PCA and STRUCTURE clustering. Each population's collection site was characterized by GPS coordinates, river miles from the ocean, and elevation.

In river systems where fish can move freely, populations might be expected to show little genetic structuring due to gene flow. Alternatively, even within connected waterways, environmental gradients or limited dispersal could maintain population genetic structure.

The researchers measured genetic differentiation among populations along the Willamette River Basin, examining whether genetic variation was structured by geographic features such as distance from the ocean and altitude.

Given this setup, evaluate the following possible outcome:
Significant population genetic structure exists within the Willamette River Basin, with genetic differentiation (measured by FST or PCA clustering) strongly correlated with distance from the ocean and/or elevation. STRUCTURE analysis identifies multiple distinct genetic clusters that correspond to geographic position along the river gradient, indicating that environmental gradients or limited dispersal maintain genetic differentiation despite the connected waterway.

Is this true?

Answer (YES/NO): NO